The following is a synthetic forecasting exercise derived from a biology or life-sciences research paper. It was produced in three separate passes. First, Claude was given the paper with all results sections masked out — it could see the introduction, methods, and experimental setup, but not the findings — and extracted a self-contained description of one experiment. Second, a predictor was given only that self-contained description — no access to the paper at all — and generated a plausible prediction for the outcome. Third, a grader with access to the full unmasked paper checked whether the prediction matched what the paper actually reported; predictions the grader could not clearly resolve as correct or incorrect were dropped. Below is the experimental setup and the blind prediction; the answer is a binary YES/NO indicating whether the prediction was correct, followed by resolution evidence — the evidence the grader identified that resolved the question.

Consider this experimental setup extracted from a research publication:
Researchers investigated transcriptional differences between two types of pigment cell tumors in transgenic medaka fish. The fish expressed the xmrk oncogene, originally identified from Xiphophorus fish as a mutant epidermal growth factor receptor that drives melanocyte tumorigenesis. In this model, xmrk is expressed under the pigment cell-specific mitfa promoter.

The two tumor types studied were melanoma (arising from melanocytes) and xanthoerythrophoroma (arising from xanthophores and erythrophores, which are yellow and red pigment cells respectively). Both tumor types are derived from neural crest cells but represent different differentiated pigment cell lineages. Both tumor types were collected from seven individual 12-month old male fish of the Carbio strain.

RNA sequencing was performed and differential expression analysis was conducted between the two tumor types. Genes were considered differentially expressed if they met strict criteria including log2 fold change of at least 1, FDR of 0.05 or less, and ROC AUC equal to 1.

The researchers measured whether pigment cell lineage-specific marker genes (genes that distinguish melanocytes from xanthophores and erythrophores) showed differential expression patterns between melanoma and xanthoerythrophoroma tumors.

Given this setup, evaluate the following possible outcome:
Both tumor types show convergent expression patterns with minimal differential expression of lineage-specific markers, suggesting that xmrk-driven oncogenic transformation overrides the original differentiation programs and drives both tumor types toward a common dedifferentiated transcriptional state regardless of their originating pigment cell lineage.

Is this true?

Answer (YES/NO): NO